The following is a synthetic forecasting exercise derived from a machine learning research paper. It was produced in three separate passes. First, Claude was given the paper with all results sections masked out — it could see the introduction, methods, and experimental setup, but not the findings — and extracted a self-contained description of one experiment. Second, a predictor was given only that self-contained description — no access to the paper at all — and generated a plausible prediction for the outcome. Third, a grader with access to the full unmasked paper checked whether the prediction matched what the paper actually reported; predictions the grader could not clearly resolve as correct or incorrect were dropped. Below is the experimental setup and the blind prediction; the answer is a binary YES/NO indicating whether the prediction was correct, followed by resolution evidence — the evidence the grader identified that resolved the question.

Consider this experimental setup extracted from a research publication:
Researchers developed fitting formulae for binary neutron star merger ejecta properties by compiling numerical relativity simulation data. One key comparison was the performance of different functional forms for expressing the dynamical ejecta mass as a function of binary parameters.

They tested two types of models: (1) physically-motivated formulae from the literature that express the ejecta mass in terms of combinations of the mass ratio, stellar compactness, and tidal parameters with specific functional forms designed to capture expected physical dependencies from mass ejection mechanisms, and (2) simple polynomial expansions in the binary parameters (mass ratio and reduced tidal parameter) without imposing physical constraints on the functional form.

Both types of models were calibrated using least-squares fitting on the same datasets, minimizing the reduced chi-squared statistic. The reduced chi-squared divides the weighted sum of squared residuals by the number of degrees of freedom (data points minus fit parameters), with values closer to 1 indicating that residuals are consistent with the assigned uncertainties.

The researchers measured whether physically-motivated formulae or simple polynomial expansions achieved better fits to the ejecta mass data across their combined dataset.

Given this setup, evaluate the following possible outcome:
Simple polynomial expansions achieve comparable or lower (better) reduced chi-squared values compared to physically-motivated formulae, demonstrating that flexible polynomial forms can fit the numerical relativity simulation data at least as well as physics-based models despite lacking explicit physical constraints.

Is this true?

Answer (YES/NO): YES